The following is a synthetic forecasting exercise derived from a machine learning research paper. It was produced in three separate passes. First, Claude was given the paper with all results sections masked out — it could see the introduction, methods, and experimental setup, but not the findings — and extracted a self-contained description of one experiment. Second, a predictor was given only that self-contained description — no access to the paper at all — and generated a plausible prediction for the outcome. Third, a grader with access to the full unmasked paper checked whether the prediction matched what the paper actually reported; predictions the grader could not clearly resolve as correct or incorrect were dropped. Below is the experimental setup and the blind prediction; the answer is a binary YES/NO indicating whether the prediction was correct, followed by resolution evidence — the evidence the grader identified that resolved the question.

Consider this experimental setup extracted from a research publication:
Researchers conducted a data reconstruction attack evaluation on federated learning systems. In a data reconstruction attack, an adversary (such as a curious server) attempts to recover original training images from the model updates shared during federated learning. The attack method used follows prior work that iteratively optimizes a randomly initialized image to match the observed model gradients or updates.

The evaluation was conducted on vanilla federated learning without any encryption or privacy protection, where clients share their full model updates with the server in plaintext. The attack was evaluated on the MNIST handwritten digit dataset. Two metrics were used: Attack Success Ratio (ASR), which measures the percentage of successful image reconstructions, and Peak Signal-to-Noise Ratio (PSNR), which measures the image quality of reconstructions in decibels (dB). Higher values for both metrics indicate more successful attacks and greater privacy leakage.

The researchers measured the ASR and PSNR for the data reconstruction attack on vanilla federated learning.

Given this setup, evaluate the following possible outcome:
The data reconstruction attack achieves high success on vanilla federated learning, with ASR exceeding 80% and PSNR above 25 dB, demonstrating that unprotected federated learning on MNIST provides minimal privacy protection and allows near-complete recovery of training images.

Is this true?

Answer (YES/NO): NO